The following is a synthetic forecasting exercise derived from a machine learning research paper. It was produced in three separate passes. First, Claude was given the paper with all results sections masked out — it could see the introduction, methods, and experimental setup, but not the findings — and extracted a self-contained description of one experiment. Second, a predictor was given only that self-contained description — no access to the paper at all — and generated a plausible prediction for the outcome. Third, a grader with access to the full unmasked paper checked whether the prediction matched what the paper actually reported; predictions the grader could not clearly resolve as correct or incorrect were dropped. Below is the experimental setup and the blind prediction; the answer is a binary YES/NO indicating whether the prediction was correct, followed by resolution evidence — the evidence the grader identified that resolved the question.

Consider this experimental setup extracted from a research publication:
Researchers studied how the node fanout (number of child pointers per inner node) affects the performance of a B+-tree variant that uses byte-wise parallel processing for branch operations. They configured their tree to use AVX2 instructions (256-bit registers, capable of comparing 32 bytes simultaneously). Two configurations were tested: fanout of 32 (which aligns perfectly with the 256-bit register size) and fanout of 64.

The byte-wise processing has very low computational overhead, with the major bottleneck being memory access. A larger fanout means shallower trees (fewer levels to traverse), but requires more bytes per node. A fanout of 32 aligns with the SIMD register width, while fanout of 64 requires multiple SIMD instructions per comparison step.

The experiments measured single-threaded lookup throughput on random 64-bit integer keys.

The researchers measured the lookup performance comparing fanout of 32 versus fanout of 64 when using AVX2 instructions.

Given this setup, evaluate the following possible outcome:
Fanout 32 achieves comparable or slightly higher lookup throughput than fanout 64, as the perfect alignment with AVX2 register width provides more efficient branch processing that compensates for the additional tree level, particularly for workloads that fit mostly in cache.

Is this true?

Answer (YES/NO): NO